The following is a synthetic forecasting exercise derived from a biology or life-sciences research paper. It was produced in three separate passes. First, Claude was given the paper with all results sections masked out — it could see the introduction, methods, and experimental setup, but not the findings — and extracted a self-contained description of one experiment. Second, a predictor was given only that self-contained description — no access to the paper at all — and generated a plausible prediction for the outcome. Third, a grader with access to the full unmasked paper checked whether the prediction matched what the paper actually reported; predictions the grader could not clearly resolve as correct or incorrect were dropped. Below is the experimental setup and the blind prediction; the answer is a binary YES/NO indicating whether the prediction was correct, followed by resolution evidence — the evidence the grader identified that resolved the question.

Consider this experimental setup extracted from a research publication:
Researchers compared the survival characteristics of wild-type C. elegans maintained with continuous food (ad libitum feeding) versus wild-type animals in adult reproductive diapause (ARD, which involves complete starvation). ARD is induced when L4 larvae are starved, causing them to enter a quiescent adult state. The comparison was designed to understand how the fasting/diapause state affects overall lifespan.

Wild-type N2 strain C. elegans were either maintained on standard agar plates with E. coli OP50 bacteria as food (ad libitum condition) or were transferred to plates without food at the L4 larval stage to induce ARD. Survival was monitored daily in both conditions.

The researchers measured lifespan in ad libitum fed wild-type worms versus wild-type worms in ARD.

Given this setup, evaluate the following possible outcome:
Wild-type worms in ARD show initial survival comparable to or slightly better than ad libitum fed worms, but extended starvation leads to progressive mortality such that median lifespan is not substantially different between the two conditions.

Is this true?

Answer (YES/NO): NO